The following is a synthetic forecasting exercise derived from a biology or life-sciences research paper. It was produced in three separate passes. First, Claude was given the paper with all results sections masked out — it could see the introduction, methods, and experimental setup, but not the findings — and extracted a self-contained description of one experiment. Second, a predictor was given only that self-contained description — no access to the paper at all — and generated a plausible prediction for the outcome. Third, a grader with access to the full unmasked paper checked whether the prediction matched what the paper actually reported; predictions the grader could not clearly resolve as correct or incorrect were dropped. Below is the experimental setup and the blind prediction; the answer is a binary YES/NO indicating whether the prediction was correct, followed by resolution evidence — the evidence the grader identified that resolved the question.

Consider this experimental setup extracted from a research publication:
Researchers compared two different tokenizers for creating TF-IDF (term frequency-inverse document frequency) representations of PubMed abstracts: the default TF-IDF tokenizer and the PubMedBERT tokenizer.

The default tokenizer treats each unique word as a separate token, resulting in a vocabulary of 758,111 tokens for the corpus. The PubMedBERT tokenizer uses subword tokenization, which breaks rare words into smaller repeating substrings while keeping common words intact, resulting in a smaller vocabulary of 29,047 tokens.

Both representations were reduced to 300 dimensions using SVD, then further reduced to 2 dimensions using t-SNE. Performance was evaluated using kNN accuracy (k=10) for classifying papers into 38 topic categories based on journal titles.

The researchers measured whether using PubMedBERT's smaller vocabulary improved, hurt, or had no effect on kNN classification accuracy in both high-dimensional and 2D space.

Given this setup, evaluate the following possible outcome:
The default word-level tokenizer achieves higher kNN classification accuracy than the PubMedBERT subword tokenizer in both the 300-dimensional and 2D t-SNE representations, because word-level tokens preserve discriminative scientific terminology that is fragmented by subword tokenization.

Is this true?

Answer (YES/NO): NO